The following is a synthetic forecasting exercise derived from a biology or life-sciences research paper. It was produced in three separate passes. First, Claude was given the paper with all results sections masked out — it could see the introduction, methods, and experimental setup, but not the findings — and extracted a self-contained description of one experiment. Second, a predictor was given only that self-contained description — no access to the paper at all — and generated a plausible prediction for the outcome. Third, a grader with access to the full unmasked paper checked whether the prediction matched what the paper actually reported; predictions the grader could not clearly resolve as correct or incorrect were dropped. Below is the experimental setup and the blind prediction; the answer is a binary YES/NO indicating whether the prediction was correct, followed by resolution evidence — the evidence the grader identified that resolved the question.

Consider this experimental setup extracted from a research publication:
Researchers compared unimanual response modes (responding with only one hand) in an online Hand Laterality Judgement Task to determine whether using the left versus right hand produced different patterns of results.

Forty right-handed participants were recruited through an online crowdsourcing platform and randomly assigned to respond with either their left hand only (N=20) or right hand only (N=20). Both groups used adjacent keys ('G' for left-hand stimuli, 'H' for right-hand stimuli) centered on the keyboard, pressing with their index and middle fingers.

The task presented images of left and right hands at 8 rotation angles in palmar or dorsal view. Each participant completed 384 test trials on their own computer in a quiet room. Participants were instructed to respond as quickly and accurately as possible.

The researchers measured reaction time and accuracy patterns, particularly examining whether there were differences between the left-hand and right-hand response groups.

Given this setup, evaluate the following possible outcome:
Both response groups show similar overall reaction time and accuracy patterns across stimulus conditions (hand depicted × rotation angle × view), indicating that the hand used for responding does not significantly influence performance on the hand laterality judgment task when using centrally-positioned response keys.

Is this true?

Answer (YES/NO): NO